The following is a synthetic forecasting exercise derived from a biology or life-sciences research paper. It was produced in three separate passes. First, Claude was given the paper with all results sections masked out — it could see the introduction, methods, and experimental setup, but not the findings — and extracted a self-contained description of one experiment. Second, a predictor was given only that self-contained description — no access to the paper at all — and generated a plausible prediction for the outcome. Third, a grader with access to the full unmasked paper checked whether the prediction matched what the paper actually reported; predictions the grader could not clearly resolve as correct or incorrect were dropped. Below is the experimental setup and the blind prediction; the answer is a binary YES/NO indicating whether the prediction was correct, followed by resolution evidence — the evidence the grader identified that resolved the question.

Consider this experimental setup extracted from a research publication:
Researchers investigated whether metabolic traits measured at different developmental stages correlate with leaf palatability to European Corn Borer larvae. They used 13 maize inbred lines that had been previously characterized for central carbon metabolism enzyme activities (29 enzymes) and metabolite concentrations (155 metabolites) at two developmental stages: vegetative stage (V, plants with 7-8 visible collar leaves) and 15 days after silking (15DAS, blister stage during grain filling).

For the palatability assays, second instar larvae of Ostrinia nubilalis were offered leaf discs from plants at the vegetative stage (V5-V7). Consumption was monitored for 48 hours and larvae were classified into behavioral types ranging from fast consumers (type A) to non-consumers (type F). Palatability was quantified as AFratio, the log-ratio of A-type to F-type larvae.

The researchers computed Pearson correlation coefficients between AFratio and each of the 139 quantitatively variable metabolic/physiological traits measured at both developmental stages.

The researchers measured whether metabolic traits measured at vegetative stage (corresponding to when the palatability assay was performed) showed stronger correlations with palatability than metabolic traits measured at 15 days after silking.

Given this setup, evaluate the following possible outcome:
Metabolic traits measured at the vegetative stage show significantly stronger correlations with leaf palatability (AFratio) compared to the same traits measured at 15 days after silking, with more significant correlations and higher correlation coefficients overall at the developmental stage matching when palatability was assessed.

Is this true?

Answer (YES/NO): NO